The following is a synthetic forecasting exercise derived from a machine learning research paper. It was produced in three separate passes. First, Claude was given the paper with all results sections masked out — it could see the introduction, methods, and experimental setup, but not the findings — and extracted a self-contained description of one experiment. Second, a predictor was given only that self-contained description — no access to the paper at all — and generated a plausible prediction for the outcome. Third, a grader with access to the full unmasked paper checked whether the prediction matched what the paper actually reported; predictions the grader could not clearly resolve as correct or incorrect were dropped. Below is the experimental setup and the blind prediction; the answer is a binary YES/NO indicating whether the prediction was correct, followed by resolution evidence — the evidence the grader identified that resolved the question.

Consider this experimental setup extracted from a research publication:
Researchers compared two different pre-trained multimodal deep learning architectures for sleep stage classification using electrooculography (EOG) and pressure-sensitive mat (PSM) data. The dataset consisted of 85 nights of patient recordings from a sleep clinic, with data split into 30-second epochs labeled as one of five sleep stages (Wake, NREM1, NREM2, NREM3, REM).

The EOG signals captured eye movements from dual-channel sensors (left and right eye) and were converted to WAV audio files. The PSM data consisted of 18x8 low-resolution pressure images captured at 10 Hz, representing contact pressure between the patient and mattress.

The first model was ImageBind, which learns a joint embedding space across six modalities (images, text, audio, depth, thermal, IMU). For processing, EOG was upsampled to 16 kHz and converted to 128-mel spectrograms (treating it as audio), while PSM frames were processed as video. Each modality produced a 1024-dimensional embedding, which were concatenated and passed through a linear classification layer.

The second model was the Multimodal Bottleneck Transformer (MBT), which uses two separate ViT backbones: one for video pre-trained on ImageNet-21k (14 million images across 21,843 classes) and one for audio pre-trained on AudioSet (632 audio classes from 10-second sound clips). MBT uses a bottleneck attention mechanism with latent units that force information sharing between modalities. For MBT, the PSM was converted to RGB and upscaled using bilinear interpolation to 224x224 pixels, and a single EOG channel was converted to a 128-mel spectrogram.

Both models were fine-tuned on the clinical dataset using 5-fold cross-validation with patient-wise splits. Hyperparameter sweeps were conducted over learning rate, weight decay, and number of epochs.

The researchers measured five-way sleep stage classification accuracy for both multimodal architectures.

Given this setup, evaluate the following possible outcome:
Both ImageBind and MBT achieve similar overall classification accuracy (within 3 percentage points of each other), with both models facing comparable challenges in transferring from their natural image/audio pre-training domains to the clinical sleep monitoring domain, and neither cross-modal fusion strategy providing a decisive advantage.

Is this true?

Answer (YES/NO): NO